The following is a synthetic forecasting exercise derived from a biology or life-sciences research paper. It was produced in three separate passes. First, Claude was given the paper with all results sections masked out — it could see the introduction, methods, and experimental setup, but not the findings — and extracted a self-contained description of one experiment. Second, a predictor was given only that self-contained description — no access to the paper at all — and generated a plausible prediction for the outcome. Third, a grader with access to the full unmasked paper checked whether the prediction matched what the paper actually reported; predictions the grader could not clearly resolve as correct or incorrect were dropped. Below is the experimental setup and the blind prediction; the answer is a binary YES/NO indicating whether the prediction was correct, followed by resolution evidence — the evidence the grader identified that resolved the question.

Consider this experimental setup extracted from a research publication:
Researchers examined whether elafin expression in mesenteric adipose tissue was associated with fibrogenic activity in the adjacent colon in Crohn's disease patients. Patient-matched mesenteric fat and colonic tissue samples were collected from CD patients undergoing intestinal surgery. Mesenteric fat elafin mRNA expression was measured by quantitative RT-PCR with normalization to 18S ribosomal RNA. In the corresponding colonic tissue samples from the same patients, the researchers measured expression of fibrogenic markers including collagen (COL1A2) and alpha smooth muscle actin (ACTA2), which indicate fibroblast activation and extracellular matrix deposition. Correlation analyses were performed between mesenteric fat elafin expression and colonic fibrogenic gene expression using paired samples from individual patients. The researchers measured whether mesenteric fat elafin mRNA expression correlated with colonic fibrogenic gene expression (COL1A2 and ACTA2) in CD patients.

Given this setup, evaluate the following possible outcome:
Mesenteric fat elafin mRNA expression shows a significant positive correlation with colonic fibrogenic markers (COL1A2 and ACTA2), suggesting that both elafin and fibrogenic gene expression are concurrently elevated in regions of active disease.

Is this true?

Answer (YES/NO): YES